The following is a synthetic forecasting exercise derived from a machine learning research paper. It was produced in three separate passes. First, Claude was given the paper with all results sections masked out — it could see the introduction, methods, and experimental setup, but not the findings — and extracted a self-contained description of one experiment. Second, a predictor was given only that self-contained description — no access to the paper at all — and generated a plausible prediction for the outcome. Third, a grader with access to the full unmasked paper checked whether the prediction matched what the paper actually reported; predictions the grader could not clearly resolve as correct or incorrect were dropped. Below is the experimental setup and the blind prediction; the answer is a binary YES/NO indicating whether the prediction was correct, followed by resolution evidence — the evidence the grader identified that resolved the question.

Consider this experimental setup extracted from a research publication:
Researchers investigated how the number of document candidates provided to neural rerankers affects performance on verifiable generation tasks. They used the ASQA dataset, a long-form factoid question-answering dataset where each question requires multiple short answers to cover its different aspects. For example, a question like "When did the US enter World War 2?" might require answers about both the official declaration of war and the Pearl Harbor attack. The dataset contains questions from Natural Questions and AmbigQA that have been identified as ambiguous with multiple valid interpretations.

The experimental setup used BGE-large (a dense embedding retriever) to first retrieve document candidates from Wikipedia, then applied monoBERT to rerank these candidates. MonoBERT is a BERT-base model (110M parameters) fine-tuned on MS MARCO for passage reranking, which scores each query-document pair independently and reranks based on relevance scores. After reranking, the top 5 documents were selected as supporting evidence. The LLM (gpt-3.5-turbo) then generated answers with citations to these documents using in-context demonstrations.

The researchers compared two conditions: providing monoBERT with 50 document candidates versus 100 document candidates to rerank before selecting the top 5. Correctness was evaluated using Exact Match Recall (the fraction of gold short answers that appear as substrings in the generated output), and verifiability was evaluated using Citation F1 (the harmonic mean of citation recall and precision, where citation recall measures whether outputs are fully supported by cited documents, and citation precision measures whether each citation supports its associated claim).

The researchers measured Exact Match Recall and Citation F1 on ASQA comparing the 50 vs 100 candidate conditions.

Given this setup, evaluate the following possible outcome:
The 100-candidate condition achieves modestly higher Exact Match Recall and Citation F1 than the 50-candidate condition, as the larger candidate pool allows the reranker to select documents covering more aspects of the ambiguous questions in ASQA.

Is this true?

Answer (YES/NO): NO